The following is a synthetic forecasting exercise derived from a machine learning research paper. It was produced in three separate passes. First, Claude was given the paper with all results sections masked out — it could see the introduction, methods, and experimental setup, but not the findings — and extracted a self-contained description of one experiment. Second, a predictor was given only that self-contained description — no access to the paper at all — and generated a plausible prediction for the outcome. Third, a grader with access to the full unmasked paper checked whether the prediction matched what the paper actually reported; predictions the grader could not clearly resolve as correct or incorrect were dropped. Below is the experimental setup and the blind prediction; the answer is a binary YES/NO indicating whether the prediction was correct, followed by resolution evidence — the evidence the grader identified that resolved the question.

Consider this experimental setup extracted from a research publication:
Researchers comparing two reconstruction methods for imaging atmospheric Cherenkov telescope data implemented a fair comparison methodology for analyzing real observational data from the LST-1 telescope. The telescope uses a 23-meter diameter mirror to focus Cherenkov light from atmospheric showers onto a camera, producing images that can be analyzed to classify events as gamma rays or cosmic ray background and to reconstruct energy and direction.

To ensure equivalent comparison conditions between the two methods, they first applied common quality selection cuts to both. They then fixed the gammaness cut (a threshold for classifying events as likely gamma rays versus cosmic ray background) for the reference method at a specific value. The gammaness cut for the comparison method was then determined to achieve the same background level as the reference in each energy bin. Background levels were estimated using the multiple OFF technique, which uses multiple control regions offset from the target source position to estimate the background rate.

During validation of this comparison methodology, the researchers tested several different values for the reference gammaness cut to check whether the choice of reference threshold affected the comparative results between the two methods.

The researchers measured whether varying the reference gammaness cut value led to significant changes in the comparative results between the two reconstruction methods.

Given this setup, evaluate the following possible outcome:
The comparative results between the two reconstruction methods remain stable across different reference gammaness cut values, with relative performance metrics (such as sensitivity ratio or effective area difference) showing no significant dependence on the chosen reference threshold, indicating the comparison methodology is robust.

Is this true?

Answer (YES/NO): YES